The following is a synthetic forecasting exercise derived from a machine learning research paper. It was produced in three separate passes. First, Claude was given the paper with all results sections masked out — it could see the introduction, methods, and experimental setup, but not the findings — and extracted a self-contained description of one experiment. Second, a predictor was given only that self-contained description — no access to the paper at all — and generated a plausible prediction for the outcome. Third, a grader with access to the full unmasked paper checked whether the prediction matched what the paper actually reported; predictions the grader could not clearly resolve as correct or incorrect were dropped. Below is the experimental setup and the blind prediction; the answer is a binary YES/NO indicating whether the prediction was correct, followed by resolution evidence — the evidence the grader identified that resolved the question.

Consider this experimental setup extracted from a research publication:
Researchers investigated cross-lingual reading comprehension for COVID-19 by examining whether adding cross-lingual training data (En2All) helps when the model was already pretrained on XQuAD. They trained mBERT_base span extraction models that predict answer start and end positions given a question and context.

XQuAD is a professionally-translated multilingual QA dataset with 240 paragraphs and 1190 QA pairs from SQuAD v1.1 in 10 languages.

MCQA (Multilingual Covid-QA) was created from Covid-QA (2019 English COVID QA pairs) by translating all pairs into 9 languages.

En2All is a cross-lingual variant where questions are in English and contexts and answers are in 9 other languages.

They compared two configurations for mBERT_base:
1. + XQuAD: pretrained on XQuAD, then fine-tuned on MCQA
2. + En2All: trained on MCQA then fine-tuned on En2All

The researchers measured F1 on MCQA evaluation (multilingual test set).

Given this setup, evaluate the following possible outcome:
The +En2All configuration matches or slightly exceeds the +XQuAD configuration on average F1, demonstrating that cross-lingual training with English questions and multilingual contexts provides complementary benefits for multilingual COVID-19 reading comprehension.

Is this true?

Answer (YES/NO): NO